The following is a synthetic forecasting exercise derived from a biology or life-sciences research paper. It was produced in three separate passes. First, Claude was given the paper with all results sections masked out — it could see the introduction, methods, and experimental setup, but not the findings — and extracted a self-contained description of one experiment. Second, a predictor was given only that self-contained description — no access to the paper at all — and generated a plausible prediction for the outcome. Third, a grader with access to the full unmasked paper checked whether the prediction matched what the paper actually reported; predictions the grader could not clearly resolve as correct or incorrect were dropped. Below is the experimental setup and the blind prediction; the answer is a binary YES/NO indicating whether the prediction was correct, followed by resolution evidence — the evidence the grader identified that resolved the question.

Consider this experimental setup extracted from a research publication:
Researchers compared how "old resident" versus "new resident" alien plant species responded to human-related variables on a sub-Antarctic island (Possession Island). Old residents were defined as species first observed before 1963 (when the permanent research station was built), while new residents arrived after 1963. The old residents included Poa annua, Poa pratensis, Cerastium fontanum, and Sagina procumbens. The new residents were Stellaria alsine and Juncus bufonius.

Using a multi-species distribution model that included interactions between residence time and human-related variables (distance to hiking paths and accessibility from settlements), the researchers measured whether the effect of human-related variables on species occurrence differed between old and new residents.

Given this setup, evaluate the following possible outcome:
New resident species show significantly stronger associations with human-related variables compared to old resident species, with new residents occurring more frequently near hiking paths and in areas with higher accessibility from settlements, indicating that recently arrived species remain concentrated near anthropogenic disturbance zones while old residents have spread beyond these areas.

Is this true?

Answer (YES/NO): YES